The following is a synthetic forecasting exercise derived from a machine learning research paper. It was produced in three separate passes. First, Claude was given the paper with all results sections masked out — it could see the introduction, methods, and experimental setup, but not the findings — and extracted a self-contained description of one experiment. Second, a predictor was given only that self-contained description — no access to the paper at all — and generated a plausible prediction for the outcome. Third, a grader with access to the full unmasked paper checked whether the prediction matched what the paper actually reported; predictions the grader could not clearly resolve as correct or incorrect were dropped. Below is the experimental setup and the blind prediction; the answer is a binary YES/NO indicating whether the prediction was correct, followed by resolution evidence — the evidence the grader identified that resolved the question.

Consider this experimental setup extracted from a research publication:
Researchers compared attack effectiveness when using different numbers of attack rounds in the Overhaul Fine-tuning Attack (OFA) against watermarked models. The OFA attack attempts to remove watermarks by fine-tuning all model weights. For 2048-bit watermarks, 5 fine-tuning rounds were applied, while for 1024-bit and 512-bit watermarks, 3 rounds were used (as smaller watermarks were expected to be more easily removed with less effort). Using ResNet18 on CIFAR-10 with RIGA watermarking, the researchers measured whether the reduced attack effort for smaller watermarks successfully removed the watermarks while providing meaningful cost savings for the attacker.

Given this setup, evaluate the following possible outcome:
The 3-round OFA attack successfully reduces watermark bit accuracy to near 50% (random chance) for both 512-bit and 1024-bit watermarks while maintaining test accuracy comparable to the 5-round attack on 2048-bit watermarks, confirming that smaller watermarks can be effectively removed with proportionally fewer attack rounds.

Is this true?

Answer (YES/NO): NO